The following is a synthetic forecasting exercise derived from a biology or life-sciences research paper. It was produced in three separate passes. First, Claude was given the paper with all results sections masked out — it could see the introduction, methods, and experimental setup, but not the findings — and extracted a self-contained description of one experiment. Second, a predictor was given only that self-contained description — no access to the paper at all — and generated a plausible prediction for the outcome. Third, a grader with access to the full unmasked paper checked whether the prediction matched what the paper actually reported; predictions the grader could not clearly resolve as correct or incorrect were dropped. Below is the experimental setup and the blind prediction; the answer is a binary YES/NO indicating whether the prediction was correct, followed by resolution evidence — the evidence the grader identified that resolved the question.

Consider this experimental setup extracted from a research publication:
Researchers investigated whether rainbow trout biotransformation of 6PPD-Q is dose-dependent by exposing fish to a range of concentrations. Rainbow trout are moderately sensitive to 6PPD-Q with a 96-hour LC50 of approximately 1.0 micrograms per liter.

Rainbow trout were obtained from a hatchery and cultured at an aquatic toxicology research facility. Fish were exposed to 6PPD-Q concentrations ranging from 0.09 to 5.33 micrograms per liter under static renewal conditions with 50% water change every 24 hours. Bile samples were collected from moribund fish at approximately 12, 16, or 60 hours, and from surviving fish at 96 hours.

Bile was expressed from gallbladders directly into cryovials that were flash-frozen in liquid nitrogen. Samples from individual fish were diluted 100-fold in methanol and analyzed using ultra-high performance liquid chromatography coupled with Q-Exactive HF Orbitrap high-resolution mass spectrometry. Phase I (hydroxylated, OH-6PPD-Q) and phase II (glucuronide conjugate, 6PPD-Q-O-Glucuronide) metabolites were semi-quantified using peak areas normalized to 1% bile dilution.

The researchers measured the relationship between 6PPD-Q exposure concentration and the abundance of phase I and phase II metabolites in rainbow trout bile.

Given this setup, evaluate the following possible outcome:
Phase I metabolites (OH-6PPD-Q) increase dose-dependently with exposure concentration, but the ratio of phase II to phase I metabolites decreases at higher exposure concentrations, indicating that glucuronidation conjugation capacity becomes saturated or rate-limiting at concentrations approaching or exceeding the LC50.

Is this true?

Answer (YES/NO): NO